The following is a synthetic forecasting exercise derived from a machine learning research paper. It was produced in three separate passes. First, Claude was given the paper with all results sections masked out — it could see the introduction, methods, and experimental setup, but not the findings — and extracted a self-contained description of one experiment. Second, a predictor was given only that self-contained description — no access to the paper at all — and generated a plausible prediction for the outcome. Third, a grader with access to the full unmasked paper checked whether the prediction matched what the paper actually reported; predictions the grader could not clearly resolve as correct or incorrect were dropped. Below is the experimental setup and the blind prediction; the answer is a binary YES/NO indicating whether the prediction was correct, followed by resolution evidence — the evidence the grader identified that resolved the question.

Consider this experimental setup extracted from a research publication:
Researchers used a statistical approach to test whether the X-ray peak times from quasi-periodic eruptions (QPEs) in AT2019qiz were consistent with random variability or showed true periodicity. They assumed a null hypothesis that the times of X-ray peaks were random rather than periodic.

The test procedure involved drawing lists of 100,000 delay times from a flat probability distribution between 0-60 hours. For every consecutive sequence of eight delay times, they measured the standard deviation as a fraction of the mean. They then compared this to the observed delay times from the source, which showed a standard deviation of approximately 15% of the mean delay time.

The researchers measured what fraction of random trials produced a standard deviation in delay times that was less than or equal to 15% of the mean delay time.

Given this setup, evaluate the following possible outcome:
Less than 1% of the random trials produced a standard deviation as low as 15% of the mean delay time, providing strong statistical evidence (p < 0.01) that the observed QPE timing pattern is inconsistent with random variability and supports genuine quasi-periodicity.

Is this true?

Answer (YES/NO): YES